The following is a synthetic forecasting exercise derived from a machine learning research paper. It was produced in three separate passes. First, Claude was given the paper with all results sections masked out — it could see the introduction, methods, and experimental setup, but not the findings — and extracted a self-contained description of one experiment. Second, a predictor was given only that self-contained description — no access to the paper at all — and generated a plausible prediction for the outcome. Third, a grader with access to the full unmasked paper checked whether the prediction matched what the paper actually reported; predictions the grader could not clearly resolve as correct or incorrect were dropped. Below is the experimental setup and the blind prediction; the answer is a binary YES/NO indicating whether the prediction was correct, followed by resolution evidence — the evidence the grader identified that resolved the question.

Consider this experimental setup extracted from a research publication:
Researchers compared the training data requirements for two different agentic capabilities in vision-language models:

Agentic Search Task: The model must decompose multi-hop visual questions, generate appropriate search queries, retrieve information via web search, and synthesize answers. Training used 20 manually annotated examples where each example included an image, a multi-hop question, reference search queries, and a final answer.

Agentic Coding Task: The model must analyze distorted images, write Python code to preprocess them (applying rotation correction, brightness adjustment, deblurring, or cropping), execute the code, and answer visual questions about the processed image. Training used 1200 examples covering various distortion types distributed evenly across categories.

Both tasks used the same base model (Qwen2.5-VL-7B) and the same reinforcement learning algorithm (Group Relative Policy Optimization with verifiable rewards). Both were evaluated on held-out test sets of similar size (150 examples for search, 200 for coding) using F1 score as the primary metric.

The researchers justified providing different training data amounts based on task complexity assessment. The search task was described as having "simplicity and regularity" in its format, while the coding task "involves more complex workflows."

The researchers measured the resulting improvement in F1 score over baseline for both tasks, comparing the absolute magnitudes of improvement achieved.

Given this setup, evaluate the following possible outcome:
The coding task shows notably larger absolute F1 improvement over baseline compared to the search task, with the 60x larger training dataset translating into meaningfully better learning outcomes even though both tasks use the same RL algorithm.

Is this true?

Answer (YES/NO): YES